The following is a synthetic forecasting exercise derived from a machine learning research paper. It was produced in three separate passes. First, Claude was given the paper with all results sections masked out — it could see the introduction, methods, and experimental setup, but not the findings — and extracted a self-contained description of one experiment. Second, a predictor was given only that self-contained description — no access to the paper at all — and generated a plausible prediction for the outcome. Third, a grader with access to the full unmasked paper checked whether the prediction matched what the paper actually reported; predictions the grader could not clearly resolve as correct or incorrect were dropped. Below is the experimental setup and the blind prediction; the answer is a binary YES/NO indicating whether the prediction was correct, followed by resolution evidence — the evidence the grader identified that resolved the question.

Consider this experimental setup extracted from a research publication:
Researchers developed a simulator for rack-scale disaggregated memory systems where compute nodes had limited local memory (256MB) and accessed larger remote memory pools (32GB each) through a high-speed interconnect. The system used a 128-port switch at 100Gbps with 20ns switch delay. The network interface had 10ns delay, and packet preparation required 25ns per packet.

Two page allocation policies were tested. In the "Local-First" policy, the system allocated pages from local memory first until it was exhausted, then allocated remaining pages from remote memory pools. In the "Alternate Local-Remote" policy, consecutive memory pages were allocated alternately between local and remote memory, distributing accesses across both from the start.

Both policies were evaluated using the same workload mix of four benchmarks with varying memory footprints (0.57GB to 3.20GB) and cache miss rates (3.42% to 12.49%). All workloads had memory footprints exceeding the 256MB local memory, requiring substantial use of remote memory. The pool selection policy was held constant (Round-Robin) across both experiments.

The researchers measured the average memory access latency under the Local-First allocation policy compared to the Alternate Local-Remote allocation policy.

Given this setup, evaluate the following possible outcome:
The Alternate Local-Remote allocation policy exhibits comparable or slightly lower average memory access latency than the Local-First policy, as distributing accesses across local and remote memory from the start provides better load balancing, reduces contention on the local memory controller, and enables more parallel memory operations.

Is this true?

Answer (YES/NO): YES